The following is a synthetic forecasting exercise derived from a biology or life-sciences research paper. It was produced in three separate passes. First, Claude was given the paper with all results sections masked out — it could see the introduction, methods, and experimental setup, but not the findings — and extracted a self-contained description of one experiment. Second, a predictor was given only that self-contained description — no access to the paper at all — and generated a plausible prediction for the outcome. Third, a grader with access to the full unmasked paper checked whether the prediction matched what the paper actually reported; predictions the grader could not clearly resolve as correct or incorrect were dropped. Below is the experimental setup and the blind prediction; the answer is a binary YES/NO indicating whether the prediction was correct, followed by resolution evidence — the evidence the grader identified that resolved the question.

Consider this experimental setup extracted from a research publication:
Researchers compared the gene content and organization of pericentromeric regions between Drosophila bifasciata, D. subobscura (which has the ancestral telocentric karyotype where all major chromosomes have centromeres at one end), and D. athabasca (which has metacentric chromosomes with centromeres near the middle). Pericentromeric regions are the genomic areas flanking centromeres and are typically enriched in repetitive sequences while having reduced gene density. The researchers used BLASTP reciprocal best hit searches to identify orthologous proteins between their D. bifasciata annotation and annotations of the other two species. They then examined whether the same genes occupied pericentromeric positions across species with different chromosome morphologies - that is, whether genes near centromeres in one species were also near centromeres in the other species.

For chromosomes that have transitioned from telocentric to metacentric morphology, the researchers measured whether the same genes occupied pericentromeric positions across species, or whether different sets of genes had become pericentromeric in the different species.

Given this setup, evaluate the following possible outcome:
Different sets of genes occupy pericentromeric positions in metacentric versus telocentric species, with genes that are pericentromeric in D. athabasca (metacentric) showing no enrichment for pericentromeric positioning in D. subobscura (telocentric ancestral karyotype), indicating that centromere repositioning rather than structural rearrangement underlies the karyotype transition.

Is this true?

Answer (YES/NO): NO